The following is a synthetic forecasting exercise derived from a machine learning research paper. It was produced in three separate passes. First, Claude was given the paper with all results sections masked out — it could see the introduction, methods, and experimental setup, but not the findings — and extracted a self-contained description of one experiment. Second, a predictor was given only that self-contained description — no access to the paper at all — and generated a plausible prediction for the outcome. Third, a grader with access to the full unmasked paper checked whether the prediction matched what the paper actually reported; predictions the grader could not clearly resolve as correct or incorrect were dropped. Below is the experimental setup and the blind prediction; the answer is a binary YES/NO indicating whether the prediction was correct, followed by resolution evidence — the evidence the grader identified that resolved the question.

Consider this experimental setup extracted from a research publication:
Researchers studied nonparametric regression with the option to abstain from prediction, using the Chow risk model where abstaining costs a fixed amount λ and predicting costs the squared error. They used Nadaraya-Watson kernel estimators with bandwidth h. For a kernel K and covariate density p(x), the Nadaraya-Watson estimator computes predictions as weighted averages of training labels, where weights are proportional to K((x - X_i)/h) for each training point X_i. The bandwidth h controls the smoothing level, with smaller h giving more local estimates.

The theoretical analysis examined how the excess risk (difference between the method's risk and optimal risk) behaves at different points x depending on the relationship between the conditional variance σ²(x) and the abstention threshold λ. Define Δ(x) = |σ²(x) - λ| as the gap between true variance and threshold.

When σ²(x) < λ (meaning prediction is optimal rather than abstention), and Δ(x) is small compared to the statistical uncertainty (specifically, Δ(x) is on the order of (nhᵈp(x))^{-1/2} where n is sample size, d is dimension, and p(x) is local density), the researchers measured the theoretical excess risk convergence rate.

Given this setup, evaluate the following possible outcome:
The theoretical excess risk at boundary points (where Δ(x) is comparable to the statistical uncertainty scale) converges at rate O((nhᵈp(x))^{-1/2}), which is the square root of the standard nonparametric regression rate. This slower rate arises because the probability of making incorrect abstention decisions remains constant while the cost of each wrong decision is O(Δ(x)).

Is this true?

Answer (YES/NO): YES